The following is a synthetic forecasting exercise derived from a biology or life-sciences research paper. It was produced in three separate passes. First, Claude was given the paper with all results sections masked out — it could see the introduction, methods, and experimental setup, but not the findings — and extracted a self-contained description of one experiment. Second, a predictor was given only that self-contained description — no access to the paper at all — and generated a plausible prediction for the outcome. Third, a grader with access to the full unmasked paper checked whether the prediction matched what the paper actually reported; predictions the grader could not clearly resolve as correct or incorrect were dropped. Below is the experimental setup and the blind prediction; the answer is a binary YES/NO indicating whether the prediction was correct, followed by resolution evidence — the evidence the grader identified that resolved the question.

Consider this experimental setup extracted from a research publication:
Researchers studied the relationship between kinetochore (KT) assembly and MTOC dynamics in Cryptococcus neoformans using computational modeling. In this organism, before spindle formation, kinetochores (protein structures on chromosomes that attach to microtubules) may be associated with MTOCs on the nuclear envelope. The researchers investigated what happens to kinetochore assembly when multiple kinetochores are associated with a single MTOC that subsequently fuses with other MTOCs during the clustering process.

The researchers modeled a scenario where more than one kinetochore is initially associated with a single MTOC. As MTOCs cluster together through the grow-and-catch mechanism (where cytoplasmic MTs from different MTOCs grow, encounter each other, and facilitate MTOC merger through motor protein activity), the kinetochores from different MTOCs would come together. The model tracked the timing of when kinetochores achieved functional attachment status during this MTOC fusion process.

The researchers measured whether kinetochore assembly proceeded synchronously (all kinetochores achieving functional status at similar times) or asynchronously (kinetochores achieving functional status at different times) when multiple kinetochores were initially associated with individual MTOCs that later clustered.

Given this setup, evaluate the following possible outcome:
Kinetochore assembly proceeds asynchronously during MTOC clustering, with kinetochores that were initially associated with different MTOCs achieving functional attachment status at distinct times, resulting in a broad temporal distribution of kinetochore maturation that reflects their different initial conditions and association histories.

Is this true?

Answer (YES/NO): YES